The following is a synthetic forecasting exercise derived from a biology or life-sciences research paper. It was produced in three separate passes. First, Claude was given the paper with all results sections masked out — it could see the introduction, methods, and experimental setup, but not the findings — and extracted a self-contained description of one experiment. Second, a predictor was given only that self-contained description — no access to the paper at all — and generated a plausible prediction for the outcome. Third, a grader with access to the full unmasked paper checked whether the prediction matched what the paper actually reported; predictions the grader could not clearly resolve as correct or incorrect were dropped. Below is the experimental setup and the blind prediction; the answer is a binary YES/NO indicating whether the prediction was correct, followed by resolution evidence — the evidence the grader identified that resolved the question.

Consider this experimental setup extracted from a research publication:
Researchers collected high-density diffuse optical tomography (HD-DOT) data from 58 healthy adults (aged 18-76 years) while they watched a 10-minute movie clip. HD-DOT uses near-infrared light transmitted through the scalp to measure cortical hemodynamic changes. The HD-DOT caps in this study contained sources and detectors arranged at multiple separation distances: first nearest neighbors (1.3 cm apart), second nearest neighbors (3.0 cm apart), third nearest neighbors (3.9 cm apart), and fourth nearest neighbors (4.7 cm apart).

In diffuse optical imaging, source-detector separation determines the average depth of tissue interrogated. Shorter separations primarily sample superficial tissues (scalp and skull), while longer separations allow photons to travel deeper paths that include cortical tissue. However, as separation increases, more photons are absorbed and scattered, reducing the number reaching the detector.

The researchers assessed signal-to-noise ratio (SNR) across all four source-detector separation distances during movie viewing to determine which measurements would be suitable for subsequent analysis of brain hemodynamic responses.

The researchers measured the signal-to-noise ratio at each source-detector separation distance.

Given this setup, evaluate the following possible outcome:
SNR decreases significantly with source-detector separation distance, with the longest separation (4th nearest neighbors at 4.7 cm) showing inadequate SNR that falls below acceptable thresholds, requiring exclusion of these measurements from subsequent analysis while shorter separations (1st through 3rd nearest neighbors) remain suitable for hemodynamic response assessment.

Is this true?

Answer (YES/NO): NO